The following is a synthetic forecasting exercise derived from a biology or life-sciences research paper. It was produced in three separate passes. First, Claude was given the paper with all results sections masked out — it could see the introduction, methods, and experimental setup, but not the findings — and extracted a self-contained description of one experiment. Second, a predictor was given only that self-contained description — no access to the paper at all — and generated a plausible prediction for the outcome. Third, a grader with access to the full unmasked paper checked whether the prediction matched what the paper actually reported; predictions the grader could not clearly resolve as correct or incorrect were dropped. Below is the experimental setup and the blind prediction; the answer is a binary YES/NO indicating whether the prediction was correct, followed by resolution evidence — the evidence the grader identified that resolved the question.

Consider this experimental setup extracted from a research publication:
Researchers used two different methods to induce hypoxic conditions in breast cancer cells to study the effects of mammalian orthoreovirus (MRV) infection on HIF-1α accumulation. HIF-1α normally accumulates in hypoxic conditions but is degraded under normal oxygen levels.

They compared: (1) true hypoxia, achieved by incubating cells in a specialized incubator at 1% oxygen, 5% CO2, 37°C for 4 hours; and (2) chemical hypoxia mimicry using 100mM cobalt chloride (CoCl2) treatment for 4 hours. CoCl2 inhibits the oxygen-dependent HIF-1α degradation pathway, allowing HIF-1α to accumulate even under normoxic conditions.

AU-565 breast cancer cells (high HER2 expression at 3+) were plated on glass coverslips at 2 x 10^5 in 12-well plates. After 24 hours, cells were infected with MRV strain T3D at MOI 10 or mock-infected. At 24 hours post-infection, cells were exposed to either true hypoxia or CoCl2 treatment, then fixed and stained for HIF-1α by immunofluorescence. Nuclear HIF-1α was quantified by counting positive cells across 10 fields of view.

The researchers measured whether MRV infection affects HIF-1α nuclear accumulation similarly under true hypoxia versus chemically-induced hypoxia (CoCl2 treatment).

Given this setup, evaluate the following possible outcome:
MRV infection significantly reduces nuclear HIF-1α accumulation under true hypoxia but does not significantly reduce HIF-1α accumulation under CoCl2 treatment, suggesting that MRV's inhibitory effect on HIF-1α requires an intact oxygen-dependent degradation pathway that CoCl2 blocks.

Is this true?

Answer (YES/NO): NO